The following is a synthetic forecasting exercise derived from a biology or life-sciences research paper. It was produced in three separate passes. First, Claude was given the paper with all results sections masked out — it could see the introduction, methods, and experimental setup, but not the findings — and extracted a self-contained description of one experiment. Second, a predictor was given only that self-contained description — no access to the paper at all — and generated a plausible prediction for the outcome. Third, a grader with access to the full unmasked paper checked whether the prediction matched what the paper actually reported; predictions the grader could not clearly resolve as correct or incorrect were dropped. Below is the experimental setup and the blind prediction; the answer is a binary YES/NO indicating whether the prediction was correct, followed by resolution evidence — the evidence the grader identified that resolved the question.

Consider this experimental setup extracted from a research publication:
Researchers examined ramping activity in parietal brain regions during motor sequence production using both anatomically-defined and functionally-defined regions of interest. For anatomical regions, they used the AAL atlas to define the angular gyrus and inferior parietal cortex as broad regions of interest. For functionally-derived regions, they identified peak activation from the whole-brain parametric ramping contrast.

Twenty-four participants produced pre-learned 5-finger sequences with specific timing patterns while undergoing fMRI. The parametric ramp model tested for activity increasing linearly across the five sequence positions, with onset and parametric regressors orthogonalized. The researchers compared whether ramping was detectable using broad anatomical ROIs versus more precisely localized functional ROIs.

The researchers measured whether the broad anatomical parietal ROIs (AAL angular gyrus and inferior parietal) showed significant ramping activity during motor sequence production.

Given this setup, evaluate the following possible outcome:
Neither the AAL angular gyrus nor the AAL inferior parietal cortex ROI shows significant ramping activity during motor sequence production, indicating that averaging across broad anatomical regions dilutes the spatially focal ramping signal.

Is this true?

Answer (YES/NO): NO